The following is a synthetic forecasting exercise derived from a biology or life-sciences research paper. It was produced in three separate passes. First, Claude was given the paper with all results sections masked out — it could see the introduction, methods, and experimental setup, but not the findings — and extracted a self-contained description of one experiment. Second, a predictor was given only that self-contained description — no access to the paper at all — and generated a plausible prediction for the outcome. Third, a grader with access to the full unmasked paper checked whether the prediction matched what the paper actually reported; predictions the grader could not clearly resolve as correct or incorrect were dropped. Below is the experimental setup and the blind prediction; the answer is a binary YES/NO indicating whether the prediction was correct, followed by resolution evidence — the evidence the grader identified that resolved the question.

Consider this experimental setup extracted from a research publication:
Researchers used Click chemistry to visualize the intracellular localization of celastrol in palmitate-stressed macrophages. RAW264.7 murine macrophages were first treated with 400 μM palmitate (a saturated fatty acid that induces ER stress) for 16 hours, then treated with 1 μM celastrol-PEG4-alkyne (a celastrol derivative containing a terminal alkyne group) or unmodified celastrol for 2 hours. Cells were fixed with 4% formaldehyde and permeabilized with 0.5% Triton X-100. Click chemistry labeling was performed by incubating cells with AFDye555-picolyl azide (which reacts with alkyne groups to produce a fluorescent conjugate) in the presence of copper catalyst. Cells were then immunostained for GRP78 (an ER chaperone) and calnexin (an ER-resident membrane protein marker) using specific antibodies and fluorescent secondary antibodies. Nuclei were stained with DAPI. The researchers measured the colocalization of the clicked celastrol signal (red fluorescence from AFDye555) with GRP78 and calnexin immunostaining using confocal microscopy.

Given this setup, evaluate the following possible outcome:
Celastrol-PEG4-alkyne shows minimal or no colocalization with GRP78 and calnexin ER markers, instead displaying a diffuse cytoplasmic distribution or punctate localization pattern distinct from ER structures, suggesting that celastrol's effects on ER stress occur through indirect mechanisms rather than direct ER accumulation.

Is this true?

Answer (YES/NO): NO